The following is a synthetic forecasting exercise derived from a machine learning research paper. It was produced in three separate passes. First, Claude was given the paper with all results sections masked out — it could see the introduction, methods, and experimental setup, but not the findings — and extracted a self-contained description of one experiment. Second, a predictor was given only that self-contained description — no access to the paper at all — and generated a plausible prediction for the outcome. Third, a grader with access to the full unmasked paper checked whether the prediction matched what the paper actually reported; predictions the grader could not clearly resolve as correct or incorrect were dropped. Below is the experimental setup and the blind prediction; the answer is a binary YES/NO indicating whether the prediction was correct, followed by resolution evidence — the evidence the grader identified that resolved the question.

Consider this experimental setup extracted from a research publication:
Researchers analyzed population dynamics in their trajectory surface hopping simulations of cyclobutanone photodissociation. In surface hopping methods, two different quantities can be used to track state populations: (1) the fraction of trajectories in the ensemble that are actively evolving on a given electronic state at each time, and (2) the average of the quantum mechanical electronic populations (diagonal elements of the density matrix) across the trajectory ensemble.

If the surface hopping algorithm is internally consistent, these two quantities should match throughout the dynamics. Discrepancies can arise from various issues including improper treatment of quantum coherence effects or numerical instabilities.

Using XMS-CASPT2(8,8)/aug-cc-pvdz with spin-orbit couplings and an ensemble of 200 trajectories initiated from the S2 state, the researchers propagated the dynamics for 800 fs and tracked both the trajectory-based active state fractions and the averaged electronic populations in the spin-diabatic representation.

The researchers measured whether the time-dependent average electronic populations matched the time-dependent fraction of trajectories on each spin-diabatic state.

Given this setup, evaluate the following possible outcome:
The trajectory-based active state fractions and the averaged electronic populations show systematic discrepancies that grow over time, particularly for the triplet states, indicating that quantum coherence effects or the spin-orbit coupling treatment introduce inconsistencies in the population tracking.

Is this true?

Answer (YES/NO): NO